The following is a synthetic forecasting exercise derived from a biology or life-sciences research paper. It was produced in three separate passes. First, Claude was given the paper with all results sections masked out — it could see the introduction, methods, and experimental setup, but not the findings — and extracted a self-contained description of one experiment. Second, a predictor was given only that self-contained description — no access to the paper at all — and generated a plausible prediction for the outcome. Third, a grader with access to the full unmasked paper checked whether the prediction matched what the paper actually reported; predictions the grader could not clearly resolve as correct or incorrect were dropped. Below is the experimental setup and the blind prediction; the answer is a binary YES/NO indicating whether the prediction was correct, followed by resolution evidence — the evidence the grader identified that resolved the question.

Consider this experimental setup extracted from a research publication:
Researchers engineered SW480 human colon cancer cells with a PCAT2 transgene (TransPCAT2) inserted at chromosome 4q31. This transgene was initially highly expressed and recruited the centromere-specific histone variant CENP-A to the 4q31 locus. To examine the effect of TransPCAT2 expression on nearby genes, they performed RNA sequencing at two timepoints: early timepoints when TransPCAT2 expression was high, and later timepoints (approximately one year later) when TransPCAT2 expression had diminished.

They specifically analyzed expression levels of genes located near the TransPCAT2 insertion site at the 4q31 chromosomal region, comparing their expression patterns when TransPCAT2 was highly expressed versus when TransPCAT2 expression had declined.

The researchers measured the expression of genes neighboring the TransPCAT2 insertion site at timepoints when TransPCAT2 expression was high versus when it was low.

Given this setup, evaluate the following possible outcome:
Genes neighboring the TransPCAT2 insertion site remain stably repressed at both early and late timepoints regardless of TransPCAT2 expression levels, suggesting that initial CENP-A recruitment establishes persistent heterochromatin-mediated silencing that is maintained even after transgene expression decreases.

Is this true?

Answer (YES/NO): NO